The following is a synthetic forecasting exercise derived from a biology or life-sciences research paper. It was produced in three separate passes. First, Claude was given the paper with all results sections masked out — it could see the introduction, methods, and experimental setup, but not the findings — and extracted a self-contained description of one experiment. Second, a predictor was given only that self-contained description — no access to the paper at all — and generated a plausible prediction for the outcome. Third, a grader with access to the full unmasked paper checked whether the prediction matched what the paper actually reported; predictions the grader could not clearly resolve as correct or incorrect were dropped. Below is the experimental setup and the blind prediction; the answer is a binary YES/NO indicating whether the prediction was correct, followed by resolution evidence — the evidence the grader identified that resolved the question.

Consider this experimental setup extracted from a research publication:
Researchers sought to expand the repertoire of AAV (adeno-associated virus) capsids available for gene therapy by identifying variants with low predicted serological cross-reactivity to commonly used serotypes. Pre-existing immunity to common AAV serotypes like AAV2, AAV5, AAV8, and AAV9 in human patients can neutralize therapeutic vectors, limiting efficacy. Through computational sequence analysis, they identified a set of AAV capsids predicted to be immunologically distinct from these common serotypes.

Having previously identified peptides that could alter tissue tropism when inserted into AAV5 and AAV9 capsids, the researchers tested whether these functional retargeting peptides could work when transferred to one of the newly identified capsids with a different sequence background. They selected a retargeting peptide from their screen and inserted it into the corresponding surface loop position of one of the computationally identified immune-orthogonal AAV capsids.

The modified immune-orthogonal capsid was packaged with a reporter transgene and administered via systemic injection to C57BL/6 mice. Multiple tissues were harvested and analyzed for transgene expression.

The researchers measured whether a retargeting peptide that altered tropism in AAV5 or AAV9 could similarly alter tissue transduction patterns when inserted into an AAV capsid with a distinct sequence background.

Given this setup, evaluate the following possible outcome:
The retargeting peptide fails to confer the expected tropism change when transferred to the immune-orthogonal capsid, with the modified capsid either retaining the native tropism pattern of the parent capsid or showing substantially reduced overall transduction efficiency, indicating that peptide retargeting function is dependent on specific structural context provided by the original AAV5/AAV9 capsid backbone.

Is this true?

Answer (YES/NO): NO